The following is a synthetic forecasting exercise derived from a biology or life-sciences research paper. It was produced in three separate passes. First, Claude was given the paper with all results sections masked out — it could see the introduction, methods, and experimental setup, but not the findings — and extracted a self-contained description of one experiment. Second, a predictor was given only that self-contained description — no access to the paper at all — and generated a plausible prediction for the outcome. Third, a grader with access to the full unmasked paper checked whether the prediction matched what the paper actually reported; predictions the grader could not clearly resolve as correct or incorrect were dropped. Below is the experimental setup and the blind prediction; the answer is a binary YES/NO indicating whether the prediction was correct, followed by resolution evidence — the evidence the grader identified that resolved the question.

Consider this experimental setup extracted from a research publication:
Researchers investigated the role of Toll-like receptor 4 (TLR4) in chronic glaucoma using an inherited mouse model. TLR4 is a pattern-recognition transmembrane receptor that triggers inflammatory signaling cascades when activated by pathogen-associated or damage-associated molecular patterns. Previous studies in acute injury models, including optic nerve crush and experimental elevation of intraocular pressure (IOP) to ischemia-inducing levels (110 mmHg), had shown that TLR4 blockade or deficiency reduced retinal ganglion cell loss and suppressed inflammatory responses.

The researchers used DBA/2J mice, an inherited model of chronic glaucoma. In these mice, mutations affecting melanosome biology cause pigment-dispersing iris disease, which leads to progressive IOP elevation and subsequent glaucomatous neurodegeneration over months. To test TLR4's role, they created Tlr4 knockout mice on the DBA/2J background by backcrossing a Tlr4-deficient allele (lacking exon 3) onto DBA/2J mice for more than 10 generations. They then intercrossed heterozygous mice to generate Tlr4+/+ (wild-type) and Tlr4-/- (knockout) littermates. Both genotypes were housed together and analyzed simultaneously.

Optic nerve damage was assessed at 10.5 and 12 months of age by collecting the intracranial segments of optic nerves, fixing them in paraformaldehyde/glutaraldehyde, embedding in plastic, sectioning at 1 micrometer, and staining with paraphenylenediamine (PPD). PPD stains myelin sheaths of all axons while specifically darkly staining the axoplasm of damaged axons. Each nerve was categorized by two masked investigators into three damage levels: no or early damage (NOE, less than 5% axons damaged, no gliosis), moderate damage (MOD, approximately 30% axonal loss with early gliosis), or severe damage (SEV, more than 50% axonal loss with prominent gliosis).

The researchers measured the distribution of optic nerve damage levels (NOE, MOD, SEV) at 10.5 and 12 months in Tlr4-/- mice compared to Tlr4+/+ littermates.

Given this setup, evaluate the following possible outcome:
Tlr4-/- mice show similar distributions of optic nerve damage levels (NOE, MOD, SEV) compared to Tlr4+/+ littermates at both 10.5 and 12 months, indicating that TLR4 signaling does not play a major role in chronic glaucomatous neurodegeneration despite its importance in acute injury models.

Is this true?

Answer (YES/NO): YES